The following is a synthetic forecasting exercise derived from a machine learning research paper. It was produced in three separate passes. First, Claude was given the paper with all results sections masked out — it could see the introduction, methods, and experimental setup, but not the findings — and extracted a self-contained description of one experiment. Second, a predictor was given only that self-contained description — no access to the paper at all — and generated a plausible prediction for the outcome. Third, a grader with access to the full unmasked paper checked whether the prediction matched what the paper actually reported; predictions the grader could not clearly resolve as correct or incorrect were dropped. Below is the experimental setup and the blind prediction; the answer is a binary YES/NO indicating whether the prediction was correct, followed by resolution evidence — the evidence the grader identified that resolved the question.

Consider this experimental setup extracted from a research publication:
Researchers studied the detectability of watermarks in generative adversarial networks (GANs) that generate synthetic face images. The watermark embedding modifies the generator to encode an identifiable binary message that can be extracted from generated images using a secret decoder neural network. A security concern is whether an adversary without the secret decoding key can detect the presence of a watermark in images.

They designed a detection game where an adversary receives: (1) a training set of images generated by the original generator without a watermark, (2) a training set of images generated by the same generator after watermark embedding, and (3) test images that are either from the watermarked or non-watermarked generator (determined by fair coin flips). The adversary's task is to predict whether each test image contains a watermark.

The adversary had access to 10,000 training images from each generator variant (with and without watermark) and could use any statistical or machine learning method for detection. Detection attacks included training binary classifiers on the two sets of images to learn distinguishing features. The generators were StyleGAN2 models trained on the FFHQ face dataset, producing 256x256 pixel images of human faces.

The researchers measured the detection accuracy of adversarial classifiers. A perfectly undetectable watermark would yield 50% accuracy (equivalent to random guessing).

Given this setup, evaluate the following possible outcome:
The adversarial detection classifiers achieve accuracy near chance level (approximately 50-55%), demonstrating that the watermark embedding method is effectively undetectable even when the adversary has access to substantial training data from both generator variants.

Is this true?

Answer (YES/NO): NO